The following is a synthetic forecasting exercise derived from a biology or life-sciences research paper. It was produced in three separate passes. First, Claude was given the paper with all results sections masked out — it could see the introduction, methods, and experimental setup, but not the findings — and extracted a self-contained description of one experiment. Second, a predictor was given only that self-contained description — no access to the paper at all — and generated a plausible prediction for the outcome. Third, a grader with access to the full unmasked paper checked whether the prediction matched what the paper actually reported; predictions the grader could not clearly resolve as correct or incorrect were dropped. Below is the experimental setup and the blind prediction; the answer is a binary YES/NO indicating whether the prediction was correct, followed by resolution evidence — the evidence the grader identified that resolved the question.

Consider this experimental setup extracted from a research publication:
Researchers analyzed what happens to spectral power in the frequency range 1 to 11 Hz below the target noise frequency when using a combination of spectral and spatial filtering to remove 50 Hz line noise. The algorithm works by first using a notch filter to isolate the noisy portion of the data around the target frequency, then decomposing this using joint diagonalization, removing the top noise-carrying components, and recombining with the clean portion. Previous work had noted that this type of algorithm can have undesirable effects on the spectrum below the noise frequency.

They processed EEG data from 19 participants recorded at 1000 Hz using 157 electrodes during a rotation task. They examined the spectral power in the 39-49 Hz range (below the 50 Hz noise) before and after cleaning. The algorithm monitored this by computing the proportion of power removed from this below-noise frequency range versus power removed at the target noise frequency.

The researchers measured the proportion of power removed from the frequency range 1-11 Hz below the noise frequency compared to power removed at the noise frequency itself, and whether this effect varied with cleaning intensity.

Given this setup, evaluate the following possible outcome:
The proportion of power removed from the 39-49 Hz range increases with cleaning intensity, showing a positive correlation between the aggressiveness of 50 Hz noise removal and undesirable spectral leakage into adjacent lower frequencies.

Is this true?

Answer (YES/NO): YES